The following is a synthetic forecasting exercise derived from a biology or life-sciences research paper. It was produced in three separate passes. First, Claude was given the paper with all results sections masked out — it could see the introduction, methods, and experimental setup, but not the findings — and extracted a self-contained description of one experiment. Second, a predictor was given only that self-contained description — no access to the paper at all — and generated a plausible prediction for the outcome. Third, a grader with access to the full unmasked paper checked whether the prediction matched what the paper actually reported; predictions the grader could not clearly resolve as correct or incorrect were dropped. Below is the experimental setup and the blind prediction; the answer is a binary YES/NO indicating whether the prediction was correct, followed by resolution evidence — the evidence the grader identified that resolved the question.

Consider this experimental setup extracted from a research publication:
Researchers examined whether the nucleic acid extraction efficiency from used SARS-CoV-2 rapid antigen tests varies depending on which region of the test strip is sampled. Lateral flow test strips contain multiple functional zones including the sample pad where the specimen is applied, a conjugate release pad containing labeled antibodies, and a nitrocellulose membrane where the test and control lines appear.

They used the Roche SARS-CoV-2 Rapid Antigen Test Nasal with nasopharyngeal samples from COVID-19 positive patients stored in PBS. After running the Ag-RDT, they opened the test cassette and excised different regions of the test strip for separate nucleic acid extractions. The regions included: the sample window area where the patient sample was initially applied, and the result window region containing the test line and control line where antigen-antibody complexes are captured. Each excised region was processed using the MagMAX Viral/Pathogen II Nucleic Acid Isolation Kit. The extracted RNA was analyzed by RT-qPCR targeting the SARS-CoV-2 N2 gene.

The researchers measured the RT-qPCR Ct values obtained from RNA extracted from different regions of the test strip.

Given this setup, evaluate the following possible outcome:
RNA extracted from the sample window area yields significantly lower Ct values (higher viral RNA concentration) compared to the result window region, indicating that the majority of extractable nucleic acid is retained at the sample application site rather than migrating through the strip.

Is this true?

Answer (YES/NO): YES